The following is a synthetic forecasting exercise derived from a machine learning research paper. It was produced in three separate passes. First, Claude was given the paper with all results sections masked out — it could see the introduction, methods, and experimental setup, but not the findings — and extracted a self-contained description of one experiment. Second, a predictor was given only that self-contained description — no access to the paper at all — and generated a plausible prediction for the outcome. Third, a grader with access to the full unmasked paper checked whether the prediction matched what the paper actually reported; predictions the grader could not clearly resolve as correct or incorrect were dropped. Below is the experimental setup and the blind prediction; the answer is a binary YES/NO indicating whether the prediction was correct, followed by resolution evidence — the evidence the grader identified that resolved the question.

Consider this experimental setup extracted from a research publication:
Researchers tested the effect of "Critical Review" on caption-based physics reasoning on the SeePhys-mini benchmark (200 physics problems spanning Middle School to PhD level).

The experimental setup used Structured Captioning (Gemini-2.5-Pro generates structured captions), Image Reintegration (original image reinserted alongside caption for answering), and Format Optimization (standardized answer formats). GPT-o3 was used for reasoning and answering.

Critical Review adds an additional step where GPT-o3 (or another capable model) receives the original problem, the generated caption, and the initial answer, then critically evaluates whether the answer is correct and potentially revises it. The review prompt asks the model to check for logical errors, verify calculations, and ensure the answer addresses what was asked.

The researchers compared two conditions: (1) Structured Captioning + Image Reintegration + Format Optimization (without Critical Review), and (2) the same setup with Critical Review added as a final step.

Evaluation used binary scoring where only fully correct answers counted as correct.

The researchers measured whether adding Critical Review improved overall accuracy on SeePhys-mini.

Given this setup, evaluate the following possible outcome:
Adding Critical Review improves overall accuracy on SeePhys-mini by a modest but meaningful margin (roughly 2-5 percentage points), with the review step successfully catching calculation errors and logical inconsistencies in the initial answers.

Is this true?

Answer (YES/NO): NO